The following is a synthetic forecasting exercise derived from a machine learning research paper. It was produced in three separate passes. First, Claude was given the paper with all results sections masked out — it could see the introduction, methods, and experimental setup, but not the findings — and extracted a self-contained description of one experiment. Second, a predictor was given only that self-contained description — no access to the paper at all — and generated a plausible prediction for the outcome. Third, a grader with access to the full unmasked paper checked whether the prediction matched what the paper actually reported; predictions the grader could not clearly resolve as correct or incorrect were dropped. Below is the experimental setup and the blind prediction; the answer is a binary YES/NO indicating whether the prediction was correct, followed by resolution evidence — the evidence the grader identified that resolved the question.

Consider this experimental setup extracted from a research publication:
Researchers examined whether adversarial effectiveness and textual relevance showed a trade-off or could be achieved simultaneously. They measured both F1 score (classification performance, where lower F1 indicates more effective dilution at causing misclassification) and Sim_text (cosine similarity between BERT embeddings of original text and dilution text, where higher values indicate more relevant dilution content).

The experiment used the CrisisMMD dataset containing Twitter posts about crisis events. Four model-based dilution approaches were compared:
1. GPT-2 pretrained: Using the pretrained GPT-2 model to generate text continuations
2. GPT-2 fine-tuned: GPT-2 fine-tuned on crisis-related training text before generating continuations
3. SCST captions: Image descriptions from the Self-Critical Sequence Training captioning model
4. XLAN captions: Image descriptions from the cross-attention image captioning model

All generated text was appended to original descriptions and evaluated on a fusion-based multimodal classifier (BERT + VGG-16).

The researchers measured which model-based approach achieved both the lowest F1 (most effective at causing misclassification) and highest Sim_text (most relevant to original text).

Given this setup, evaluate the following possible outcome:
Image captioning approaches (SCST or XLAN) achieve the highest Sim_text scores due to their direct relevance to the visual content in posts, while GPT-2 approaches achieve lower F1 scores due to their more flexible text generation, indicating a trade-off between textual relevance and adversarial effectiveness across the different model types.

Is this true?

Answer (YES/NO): NO